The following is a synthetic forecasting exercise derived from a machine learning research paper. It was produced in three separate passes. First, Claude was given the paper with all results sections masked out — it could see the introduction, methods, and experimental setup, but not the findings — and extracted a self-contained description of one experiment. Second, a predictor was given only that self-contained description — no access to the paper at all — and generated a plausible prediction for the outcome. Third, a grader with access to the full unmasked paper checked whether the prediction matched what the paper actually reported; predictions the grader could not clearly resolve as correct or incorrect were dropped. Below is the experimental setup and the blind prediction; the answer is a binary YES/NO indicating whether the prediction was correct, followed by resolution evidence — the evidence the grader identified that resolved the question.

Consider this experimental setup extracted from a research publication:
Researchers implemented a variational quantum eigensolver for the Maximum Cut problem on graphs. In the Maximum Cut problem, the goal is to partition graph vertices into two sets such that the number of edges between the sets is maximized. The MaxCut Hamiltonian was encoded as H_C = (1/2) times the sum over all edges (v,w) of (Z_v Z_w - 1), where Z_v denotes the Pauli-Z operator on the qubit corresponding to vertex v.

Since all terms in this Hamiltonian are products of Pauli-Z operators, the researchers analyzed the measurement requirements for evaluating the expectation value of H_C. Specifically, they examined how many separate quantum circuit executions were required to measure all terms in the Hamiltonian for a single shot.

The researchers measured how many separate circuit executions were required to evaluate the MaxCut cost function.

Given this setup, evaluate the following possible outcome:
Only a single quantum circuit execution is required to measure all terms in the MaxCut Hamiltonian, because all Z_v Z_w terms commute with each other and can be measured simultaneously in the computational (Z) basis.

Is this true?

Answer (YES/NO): YES